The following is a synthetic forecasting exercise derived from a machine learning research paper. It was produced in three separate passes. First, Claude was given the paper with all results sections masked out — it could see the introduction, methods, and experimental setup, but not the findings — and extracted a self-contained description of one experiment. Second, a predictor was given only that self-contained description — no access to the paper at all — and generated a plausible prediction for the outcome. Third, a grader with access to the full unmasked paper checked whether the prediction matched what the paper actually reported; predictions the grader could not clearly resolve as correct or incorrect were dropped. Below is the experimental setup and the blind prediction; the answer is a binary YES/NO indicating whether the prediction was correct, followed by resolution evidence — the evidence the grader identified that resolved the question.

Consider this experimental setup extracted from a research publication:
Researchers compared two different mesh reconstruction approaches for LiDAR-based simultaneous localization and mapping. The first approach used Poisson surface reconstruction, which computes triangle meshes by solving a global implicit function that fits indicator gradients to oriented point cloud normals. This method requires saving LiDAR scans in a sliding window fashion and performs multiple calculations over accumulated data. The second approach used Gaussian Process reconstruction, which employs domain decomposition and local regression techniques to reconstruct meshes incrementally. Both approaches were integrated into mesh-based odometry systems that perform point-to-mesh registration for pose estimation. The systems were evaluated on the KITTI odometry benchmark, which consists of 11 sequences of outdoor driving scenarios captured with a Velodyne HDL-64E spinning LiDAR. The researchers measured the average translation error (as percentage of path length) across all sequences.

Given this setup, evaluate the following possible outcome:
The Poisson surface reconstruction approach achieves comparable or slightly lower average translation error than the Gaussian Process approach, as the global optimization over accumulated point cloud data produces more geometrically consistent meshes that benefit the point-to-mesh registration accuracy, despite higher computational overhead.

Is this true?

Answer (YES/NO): NO